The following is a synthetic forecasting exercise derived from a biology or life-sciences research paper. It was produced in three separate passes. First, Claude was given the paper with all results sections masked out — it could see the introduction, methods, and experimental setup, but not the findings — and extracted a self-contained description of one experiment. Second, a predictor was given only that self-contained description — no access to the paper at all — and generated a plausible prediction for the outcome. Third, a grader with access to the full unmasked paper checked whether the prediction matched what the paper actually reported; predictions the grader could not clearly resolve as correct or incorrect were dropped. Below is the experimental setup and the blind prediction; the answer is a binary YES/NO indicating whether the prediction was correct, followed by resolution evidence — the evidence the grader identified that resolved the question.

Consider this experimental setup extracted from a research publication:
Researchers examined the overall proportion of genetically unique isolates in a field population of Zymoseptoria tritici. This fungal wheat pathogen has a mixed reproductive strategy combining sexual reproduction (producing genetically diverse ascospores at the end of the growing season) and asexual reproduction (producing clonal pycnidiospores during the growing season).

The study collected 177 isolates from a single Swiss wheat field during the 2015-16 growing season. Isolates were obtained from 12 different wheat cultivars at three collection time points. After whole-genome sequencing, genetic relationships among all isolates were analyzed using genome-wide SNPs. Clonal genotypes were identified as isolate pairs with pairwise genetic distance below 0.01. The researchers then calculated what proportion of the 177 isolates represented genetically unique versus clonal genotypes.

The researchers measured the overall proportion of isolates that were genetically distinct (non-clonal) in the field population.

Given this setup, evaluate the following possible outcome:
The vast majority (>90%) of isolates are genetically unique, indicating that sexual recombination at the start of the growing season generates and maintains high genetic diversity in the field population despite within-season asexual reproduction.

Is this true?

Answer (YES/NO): NO